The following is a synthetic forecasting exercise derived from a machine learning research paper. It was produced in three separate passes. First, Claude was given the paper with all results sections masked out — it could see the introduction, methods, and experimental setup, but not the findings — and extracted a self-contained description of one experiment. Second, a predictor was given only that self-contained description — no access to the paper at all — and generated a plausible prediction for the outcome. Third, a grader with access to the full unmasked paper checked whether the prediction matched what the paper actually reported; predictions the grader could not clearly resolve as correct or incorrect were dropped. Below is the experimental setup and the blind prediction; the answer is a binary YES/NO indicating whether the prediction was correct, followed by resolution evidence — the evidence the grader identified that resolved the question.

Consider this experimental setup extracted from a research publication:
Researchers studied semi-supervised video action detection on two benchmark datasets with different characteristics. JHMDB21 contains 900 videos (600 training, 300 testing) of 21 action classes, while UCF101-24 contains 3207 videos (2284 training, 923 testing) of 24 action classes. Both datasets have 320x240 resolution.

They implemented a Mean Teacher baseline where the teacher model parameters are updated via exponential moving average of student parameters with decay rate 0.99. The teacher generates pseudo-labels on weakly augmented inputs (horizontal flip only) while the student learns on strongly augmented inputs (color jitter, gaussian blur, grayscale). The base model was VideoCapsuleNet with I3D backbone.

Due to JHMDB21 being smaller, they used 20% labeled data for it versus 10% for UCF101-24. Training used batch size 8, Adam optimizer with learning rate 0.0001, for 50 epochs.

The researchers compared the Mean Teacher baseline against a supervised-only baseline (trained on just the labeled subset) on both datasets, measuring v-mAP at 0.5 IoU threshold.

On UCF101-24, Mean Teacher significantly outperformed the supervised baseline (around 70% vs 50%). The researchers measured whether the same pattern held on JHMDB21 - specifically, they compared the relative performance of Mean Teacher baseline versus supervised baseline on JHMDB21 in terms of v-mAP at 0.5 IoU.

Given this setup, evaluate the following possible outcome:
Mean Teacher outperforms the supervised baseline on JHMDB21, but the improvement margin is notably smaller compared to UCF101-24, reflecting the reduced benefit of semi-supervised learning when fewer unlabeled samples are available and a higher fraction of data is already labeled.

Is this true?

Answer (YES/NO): YES